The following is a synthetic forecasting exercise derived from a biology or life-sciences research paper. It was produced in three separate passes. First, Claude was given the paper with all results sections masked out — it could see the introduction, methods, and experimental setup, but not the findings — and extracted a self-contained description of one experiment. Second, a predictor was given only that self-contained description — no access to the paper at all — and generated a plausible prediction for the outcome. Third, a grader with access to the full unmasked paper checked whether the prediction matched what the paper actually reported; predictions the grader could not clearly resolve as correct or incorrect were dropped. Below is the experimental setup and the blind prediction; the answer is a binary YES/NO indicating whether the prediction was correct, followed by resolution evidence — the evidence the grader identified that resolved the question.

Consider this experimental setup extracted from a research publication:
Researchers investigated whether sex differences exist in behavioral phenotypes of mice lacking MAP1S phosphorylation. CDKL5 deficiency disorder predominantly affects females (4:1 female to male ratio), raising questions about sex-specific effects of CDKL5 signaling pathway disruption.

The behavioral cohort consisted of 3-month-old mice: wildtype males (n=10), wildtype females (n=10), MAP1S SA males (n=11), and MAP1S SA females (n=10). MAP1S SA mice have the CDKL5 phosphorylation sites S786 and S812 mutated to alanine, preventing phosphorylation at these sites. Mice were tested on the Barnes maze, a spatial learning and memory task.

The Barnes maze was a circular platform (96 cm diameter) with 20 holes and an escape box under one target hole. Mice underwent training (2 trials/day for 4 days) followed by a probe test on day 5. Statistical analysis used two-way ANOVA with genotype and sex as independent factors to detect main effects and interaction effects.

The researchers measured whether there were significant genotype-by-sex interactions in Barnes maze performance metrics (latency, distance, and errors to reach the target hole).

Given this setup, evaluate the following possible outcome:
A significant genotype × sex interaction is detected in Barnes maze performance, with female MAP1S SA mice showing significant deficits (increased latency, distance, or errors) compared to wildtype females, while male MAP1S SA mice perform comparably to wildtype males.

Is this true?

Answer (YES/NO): NO